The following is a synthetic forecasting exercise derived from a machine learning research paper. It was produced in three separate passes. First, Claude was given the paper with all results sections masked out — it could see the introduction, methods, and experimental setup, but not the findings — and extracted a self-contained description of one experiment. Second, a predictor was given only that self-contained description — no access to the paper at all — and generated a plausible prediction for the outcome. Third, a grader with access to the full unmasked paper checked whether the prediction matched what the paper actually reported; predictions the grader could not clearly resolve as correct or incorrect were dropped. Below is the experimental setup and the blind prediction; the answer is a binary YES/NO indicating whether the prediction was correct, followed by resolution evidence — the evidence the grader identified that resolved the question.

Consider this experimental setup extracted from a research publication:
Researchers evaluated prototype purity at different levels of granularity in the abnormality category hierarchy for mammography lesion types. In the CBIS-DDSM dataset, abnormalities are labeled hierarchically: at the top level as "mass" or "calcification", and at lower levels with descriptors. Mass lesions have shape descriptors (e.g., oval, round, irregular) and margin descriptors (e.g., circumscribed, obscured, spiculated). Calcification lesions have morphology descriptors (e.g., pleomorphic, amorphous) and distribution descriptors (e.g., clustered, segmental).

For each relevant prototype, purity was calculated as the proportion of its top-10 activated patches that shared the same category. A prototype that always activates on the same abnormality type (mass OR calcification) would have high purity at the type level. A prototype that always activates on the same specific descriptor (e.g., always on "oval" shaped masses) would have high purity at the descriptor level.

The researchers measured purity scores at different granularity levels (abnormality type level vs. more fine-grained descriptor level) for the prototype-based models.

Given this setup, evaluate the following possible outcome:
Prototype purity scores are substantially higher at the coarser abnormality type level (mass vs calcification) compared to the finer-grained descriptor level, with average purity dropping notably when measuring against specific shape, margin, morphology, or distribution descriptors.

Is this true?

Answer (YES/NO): NO